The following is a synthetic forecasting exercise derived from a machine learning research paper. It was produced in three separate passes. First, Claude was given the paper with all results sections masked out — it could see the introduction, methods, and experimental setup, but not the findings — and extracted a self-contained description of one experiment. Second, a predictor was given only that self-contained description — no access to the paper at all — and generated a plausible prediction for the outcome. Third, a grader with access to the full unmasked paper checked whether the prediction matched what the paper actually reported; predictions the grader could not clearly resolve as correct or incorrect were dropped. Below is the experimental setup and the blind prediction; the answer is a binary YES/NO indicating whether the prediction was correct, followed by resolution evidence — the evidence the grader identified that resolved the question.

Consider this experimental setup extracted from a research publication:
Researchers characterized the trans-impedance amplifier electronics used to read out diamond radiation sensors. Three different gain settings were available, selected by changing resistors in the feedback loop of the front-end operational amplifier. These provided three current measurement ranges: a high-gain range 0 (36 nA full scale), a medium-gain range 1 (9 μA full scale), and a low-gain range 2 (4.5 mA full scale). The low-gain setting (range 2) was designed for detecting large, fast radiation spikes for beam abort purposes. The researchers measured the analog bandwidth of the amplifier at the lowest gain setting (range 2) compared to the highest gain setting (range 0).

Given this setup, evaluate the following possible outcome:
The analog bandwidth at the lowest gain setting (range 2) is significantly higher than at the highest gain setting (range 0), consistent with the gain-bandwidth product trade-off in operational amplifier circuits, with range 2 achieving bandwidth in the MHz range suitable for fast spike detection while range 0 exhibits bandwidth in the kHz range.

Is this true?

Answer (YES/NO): YES